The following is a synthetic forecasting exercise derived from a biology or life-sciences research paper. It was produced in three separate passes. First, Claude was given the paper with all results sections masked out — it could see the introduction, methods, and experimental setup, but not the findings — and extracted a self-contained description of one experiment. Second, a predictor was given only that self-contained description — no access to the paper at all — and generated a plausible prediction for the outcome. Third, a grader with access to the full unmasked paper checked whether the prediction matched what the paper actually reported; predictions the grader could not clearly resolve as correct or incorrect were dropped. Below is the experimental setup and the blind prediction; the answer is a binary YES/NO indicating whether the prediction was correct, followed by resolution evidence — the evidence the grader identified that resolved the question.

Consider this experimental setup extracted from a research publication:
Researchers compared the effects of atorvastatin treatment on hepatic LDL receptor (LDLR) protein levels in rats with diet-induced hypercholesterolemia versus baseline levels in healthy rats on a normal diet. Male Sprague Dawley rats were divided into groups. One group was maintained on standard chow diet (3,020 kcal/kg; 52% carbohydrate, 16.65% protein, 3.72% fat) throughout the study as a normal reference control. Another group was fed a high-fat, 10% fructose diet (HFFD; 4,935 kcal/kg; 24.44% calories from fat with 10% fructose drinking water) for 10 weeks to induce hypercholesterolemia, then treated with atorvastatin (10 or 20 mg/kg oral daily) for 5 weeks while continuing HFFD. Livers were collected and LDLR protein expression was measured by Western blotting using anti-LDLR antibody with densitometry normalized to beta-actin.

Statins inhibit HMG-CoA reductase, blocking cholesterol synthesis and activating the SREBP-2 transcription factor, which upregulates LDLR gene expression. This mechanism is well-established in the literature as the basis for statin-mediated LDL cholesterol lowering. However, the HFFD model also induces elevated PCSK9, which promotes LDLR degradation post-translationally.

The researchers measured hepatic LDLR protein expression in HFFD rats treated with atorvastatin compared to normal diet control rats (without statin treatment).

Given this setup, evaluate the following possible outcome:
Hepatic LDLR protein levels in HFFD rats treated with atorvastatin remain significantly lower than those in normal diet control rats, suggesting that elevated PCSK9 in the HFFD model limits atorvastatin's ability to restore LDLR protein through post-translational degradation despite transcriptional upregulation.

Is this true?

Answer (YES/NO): NO